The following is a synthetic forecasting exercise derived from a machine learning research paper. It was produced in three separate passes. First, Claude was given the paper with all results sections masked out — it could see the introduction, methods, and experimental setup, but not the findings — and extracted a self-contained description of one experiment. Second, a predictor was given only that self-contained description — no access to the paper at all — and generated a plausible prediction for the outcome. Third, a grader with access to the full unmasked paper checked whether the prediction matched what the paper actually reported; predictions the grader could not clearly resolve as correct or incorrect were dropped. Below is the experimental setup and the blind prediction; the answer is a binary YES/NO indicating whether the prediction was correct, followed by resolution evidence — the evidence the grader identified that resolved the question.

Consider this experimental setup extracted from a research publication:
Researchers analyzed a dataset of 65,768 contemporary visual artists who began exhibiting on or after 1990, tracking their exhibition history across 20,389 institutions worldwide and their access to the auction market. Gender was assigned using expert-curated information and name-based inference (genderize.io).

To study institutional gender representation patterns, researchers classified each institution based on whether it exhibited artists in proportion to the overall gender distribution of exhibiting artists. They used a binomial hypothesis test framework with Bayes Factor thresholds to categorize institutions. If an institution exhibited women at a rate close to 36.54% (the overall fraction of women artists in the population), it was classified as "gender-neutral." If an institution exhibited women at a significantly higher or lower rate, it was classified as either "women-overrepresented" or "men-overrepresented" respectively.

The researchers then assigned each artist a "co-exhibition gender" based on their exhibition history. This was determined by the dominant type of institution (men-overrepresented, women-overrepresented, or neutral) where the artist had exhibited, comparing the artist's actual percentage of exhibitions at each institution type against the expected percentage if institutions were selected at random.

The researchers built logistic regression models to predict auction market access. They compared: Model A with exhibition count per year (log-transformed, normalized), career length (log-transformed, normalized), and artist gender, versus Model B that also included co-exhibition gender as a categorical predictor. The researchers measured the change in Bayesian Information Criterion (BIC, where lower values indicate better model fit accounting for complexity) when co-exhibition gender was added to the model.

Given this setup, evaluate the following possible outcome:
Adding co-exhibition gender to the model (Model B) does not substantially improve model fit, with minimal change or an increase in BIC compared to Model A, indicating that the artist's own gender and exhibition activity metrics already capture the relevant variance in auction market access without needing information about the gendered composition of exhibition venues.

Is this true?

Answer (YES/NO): NO